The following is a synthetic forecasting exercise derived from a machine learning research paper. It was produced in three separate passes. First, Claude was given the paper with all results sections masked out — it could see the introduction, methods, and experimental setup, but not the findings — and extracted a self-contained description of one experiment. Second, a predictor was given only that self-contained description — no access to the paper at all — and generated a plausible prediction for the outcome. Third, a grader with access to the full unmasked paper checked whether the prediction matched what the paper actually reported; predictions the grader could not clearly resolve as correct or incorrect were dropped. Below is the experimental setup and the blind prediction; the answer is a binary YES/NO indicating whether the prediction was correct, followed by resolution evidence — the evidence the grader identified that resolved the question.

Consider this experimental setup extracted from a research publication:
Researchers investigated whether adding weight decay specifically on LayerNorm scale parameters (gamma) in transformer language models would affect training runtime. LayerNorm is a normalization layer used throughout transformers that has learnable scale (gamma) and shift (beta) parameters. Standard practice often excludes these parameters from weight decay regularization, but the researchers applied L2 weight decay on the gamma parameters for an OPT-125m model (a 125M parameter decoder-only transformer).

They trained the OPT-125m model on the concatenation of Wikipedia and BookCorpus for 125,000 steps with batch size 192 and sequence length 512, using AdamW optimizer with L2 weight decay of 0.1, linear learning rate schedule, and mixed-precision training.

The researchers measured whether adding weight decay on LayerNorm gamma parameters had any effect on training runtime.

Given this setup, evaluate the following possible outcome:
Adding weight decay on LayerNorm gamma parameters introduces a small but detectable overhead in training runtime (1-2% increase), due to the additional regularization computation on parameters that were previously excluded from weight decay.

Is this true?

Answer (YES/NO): NO